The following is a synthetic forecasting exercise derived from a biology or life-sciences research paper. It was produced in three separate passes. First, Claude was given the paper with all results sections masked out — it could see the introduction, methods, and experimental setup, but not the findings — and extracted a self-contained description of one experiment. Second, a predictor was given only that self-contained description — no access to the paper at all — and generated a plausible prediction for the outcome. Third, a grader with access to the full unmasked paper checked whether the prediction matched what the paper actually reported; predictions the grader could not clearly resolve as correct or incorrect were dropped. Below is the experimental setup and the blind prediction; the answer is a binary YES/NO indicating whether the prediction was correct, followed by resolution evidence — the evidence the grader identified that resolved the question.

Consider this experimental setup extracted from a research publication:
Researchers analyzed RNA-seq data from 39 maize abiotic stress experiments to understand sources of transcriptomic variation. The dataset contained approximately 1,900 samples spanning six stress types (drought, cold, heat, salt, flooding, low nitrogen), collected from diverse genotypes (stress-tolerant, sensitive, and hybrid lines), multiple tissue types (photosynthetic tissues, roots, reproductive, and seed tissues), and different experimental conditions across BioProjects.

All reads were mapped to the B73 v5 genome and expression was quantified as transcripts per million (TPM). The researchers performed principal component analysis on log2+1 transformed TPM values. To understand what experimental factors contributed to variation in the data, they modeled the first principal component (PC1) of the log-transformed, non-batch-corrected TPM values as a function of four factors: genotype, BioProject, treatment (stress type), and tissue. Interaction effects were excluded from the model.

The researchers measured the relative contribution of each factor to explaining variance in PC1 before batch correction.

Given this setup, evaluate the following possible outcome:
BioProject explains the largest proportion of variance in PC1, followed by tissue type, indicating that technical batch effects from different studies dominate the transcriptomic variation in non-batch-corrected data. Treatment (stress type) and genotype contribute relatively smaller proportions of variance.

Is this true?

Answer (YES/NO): NO